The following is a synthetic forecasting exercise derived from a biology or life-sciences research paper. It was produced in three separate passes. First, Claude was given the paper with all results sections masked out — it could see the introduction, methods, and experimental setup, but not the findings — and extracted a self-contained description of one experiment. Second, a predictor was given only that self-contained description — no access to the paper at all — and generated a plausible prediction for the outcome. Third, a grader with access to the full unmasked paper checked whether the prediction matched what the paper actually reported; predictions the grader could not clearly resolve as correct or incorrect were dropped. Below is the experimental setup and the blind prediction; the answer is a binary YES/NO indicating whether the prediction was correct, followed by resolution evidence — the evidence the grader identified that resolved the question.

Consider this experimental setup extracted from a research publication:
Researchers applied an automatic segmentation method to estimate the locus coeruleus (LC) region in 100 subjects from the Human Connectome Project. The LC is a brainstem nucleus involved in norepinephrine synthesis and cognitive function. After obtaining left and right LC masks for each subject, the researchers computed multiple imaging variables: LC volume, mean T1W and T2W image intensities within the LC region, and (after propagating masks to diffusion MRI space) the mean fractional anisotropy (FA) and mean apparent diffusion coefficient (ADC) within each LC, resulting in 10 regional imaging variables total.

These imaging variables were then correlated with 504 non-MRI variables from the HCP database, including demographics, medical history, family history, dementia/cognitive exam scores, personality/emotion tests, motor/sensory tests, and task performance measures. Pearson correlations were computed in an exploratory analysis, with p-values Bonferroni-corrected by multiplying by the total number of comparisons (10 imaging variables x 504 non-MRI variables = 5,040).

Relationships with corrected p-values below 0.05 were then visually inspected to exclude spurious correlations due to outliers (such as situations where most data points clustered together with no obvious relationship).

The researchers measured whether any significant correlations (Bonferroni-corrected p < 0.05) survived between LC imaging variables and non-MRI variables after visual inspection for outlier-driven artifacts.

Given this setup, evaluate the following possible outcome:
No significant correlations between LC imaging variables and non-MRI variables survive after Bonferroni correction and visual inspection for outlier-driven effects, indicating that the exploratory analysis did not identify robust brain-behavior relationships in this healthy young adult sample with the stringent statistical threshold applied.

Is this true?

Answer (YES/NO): NO